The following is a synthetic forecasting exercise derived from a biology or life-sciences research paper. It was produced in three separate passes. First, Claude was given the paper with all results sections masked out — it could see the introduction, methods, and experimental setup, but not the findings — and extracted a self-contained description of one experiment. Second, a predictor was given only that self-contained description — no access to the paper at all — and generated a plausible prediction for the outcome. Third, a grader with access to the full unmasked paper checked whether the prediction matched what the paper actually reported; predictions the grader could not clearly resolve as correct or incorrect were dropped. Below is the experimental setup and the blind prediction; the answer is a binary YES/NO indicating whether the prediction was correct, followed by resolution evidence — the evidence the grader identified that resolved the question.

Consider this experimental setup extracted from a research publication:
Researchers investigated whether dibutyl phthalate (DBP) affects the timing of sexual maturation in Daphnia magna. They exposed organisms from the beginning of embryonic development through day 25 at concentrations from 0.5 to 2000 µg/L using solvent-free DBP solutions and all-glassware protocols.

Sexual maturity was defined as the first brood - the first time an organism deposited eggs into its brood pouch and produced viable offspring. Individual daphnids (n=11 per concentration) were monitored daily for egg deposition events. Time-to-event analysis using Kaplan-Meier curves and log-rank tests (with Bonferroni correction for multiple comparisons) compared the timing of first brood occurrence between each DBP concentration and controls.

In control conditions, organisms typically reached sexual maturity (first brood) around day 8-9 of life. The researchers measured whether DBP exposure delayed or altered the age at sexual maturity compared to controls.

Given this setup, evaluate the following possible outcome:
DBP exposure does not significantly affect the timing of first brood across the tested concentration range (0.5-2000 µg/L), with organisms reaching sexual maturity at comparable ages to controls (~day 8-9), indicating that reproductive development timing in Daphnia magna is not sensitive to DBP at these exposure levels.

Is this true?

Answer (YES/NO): NO